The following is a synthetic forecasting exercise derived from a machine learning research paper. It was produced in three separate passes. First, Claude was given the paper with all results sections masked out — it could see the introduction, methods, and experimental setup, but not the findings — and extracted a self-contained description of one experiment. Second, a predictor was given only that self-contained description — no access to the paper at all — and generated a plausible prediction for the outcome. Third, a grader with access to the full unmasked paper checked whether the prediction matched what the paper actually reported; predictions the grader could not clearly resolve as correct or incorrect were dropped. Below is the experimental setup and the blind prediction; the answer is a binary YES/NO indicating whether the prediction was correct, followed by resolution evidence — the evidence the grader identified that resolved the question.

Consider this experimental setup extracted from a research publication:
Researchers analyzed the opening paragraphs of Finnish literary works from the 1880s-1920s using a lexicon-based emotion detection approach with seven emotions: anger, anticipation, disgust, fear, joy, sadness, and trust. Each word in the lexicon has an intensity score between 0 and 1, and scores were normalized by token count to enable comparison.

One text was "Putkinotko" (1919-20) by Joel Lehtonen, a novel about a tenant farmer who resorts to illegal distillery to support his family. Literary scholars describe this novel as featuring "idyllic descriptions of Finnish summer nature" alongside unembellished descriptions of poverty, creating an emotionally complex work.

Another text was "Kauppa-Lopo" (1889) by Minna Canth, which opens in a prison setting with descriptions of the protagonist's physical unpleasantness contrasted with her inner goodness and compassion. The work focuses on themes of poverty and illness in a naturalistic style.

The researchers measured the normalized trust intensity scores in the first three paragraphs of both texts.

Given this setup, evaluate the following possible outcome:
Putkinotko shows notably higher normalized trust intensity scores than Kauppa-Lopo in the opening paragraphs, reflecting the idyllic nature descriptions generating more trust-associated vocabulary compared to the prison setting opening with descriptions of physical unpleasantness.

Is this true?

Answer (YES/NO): YES